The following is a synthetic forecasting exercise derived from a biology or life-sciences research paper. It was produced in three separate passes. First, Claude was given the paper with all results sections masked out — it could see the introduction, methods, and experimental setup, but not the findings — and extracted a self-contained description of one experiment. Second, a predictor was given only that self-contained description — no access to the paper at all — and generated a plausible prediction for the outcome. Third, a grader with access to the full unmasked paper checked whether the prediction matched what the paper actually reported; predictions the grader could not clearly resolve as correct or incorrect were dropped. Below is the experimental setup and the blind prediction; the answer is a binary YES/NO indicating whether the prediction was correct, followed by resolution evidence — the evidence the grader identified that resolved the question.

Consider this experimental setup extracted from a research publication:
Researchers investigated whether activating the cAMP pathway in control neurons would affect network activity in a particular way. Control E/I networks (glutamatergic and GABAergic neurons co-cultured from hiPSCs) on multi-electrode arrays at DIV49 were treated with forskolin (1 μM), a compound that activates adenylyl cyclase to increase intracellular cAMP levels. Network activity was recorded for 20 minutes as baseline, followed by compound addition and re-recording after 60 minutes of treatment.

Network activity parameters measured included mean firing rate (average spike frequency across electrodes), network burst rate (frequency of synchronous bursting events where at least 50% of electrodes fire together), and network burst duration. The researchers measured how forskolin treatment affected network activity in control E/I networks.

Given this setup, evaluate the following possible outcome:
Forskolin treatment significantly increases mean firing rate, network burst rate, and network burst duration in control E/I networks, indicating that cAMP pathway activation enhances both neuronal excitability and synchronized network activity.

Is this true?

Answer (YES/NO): NO